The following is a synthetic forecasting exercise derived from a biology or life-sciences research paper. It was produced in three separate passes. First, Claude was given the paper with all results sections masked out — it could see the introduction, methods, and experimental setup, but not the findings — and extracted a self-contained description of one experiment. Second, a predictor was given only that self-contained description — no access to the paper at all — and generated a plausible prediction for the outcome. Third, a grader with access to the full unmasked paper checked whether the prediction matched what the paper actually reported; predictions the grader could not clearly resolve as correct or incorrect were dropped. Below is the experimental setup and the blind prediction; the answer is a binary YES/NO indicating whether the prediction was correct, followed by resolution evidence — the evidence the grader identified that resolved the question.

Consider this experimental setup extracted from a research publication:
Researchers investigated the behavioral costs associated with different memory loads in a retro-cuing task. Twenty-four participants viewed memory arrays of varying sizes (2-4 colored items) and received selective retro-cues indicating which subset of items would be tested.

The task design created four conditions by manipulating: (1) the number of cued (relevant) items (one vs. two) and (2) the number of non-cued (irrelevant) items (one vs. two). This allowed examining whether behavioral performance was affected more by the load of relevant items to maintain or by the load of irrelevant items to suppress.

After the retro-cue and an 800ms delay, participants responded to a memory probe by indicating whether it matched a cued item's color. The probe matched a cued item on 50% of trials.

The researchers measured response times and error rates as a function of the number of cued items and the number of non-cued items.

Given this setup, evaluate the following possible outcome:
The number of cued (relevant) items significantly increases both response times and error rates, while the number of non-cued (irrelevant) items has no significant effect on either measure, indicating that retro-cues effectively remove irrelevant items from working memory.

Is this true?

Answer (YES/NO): NO